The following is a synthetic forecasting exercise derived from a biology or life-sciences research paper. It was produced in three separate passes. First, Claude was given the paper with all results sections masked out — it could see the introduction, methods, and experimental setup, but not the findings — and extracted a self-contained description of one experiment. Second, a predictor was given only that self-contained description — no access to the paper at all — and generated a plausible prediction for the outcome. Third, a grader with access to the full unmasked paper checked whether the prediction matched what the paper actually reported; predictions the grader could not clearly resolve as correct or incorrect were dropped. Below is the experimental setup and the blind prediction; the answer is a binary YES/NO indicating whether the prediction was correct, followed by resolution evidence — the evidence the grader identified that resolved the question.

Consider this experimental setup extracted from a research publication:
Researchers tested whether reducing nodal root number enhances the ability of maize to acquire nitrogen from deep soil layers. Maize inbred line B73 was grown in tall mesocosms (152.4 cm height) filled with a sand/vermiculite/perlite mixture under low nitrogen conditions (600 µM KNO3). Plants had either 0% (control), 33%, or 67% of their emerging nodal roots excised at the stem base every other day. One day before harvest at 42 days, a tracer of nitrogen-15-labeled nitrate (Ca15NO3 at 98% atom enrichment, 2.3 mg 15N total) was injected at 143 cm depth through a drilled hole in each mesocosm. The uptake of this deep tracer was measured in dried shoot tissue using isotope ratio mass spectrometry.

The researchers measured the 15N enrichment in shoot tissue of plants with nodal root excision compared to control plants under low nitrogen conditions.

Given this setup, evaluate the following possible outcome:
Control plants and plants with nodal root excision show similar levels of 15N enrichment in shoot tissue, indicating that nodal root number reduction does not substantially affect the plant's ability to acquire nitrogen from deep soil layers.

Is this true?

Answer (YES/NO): NO